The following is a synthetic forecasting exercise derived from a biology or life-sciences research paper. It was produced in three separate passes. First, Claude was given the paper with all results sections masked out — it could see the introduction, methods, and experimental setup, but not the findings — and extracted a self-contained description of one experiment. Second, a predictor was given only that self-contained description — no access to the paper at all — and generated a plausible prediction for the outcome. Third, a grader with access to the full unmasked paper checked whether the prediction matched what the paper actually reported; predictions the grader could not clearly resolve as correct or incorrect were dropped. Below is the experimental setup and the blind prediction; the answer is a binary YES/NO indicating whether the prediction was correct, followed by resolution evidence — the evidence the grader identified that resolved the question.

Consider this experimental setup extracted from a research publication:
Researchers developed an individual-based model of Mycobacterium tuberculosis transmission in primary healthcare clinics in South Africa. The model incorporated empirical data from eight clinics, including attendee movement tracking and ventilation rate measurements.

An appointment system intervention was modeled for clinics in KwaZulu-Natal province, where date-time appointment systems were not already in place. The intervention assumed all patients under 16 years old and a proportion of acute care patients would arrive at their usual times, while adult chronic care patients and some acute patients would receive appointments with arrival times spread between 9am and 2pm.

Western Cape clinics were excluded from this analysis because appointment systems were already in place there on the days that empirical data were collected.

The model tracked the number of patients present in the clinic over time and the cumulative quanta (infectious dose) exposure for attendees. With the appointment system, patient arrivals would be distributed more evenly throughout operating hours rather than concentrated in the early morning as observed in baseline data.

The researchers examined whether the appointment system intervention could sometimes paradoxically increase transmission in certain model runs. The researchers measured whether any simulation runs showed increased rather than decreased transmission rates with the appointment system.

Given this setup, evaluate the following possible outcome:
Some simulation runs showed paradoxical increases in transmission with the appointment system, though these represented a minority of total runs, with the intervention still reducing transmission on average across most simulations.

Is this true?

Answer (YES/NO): YES